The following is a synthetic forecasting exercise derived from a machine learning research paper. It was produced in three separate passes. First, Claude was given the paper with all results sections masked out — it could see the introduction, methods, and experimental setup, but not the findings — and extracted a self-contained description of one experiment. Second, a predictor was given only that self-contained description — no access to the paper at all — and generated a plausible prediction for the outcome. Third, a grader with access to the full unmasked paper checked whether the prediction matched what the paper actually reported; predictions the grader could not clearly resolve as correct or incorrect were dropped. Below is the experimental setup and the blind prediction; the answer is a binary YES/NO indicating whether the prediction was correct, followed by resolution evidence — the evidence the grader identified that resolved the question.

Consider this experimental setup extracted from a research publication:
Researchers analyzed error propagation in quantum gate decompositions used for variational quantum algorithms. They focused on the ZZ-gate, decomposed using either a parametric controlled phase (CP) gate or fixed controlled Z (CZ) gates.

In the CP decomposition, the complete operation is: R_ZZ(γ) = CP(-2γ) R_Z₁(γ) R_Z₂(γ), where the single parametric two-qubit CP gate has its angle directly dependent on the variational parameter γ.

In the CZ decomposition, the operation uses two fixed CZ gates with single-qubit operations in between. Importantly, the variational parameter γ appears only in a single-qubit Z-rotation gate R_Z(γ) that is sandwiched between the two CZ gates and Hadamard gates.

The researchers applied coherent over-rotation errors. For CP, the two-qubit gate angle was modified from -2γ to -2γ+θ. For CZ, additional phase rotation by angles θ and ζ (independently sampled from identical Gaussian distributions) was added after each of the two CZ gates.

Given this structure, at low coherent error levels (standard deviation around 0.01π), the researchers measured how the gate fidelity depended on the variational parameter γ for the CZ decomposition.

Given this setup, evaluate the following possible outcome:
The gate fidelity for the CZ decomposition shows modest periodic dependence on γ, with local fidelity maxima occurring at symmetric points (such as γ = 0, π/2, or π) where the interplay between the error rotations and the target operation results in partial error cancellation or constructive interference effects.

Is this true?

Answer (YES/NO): NO